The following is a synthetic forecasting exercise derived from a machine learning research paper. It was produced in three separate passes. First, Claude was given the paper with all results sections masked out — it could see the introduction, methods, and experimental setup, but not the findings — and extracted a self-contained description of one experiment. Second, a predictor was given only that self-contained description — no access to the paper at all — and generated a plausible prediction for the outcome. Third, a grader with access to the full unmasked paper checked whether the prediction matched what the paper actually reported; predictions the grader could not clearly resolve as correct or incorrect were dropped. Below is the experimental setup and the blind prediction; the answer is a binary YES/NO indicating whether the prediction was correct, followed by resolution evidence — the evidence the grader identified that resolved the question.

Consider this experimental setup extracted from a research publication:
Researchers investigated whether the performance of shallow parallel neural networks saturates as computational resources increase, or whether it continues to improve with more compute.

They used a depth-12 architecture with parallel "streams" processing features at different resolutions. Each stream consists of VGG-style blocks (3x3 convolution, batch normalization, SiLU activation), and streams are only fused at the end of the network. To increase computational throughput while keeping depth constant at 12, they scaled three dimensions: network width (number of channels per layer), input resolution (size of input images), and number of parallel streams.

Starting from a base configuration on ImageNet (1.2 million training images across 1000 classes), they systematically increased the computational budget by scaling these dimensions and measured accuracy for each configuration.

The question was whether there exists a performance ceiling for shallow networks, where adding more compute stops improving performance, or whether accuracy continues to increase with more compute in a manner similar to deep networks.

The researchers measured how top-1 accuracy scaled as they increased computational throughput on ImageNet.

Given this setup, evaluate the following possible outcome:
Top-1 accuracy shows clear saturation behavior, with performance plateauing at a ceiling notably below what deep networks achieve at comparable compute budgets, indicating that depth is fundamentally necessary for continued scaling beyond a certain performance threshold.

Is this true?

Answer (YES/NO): NO